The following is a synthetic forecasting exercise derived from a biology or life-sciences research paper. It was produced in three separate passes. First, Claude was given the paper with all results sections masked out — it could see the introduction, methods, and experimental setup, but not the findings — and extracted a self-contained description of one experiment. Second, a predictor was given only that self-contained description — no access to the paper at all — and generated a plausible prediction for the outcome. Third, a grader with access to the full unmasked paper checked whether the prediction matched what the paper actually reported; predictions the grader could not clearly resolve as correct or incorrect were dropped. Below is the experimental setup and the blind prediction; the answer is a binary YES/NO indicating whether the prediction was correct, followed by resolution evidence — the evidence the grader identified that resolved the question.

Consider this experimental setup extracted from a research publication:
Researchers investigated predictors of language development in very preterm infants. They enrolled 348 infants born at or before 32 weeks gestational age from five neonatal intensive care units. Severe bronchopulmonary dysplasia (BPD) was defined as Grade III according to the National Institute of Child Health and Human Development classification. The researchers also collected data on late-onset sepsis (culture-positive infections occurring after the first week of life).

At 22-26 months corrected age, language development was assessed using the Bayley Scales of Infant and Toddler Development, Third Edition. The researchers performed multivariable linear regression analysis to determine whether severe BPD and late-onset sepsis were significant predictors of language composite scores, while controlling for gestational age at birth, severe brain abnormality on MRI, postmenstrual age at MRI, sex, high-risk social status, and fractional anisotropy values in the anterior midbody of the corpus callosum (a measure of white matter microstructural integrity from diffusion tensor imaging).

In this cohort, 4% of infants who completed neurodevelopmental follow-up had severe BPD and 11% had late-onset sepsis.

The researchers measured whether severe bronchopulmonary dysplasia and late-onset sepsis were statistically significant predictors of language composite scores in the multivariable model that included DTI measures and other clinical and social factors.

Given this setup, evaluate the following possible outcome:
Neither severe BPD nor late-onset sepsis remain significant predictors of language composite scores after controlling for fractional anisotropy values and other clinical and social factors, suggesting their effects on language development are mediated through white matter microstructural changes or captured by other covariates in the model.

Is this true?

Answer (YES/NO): YES